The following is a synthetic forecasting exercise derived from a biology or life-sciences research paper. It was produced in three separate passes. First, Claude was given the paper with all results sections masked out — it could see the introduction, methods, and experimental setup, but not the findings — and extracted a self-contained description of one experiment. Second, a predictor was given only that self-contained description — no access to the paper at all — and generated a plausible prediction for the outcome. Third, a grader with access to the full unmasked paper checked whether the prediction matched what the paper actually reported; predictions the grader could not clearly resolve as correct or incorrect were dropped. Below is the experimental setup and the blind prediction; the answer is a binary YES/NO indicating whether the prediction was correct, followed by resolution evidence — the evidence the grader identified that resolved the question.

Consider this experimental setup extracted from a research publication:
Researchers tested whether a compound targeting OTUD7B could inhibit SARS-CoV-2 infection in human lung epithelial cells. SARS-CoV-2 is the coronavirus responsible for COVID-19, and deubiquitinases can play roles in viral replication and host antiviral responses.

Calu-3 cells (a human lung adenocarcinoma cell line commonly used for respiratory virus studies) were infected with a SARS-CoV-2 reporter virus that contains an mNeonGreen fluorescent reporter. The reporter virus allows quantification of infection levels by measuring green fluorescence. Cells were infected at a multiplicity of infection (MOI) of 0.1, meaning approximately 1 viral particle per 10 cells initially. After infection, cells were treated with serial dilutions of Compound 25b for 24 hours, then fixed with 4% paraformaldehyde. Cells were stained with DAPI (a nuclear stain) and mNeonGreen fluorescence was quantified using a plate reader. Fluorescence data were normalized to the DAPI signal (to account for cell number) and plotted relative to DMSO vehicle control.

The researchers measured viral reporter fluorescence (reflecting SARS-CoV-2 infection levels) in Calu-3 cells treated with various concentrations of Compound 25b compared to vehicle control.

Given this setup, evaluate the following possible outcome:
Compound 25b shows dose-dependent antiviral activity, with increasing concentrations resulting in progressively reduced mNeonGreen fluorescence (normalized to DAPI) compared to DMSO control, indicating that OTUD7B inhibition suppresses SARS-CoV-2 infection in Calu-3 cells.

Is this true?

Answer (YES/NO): NO